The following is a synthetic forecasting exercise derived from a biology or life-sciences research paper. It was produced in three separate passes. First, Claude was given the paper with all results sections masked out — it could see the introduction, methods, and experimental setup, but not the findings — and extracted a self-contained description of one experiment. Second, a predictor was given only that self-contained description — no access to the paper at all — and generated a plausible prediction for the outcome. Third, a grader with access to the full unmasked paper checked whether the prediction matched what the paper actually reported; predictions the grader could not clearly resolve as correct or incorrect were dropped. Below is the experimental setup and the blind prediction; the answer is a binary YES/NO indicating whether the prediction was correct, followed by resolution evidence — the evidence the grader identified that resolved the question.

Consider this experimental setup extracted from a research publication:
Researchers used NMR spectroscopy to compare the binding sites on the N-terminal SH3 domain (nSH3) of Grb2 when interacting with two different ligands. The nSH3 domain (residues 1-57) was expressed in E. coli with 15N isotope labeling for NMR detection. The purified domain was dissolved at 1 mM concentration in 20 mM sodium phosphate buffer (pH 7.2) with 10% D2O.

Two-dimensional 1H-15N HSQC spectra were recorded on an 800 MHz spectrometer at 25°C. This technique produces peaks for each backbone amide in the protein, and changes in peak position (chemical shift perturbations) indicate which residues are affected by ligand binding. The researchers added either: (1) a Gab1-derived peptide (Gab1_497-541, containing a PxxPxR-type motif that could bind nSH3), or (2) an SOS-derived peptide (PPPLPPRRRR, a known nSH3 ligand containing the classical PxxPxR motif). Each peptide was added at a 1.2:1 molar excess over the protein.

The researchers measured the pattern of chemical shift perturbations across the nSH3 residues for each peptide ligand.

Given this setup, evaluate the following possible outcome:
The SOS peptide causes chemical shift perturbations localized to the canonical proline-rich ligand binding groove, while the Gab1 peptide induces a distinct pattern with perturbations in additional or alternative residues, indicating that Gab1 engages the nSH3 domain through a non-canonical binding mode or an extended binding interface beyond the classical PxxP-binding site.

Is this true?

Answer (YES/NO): NO